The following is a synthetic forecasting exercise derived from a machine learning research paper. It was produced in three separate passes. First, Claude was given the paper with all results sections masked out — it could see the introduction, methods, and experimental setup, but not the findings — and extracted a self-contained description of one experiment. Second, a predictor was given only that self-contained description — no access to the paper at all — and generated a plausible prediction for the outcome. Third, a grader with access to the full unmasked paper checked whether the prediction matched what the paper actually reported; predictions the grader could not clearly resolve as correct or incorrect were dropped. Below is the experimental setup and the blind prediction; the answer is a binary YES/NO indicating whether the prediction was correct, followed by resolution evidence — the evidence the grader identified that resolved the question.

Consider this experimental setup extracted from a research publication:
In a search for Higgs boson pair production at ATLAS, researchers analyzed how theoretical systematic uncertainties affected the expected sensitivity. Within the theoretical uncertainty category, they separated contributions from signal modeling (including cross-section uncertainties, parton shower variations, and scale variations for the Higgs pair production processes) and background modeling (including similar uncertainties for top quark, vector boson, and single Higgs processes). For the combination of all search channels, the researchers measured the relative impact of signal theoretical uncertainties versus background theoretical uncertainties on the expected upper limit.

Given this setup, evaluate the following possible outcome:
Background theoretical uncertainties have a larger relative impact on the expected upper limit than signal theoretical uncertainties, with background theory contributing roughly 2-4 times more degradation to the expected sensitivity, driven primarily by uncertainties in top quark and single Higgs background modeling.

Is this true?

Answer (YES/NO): NO